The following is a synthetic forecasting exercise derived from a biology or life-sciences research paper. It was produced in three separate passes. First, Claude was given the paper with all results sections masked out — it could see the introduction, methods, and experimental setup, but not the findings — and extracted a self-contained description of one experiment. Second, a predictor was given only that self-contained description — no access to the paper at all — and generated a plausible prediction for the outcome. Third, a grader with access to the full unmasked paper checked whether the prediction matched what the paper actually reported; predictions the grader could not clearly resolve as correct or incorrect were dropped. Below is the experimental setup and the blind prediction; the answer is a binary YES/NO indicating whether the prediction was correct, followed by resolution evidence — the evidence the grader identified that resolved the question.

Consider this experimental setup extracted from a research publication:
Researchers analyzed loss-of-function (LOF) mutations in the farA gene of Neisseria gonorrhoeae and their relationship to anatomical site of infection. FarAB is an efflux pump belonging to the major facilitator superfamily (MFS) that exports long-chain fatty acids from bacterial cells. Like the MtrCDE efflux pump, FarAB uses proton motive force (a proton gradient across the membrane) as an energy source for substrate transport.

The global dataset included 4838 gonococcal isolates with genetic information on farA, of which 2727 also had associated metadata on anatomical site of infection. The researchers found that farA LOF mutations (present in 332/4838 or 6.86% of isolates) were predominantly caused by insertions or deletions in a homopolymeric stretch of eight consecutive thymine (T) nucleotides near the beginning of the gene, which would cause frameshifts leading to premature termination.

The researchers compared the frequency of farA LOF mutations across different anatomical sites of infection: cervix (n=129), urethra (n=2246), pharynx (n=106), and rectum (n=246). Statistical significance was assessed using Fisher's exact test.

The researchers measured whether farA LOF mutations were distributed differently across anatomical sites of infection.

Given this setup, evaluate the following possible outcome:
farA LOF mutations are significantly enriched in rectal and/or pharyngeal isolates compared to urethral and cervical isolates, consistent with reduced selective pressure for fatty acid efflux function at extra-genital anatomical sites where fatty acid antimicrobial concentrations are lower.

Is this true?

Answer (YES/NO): NO